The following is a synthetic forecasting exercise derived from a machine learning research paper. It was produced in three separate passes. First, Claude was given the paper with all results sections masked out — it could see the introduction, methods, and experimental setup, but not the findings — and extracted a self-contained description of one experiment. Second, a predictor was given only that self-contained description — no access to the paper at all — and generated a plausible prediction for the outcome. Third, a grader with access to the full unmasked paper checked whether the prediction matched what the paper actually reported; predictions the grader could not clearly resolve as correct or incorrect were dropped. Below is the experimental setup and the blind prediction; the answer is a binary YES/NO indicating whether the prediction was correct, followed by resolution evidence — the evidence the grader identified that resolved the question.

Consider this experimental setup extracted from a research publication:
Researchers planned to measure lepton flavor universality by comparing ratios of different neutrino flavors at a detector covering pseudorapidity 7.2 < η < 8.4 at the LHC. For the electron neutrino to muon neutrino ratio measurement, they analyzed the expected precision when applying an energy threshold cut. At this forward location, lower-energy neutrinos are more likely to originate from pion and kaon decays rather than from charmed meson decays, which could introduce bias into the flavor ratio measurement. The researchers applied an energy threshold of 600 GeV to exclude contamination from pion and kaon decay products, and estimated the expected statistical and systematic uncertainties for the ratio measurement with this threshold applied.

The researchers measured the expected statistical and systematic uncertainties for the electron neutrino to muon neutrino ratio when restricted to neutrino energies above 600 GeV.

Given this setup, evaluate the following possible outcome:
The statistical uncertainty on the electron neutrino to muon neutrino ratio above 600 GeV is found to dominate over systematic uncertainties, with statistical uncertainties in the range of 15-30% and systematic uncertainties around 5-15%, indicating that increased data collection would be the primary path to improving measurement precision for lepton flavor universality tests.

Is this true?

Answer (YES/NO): NO